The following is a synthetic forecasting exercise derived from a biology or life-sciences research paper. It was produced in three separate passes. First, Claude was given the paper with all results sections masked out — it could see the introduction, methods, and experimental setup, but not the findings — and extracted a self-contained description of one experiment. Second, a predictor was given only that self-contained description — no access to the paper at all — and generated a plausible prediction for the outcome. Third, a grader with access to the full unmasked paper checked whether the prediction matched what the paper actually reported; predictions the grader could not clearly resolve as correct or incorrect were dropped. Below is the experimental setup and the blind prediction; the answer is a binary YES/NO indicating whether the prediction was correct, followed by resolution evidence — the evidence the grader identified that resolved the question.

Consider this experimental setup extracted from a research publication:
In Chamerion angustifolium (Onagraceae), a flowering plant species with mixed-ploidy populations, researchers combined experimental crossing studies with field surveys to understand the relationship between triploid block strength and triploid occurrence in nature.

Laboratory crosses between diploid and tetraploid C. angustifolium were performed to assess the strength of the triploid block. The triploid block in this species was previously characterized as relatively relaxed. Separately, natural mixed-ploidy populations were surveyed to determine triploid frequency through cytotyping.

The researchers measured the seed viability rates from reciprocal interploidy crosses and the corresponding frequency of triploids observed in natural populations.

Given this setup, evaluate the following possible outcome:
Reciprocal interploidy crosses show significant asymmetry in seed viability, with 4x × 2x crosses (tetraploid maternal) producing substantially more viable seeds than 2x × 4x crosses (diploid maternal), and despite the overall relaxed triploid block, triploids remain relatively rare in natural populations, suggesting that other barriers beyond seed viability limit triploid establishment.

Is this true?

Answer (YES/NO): NO